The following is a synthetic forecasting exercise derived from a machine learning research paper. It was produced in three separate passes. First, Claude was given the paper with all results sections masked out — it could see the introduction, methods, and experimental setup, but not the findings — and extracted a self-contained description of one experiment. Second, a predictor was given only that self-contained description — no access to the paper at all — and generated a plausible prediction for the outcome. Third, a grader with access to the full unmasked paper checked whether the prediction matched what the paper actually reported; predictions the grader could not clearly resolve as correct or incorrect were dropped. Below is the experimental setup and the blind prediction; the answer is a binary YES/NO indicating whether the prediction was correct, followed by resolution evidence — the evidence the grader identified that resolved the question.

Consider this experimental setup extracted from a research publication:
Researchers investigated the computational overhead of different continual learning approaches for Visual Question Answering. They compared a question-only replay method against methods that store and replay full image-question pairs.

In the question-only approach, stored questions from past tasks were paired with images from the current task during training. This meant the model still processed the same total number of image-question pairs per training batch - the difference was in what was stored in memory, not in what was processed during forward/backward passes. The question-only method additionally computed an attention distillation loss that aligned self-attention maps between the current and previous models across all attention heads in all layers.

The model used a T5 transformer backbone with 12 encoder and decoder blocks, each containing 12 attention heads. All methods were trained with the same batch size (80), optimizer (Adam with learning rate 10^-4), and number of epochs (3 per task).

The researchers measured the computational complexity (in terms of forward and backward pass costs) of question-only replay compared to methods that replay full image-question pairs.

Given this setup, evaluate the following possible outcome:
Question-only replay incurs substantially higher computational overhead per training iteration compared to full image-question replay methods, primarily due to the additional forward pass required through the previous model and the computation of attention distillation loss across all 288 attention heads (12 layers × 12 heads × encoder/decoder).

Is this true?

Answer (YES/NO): NO